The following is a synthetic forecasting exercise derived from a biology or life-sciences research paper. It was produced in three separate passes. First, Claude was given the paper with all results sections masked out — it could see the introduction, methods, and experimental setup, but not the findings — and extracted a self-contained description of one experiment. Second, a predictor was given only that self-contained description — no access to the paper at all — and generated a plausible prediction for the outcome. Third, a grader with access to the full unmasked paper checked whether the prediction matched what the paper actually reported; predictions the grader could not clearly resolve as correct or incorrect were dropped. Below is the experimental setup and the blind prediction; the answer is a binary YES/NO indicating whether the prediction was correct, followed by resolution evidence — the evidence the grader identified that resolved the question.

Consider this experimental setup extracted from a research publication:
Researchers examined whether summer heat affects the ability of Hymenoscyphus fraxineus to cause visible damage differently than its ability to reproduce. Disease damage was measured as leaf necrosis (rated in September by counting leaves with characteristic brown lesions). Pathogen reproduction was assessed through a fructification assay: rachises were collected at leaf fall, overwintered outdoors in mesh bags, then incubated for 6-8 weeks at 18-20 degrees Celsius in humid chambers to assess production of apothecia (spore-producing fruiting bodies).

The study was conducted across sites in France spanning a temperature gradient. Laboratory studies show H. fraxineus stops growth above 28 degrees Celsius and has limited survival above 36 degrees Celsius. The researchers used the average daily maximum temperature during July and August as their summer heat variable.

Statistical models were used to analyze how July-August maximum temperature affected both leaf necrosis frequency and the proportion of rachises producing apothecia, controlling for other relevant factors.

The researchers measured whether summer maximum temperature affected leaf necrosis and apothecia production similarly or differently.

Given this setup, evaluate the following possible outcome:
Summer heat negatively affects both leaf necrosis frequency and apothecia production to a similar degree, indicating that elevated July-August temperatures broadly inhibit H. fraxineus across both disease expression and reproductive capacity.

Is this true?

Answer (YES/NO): NO